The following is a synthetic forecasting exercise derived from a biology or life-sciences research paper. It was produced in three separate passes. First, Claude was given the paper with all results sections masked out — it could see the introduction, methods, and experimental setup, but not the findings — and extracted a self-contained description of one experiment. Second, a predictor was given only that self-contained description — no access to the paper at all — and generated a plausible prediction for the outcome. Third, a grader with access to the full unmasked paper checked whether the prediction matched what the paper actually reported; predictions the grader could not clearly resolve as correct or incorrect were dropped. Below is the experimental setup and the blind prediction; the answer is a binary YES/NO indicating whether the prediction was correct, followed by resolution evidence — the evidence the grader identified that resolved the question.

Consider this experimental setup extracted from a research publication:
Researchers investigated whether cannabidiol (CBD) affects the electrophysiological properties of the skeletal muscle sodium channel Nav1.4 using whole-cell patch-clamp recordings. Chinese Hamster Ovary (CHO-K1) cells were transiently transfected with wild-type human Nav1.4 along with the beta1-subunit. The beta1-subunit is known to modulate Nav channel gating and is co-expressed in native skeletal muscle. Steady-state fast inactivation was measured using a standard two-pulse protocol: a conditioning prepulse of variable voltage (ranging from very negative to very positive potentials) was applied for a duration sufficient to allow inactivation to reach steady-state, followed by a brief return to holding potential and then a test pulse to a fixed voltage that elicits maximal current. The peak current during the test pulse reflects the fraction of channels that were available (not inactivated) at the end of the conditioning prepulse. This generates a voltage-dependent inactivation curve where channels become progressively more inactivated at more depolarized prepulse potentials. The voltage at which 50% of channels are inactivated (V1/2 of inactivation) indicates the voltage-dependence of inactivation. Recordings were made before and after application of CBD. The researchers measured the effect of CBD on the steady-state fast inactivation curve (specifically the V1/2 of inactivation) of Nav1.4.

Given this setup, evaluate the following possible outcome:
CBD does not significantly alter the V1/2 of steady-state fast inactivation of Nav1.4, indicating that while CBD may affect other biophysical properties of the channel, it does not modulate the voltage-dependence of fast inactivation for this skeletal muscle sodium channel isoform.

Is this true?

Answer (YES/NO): NO